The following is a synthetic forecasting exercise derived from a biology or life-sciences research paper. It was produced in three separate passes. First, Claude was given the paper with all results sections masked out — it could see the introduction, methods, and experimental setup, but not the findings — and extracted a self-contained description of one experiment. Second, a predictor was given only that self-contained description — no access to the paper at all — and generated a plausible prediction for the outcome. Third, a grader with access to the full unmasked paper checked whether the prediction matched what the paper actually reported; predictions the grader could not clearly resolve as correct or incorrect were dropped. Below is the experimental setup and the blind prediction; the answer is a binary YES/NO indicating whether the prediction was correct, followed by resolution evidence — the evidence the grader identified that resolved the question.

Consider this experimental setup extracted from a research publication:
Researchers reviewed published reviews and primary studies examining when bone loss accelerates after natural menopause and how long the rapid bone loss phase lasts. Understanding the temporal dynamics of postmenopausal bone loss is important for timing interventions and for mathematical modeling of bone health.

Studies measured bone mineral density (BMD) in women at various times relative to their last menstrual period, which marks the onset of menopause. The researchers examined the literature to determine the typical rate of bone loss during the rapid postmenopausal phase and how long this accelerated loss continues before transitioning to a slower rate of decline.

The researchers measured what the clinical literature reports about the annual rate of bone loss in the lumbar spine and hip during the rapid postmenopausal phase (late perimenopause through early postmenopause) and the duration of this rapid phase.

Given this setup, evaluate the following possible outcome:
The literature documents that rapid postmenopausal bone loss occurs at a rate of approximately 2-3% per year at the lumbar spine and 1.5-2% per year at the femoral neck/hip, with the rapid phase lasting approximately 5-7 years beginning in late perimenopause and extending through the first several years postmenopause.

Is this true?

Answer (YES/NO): NO